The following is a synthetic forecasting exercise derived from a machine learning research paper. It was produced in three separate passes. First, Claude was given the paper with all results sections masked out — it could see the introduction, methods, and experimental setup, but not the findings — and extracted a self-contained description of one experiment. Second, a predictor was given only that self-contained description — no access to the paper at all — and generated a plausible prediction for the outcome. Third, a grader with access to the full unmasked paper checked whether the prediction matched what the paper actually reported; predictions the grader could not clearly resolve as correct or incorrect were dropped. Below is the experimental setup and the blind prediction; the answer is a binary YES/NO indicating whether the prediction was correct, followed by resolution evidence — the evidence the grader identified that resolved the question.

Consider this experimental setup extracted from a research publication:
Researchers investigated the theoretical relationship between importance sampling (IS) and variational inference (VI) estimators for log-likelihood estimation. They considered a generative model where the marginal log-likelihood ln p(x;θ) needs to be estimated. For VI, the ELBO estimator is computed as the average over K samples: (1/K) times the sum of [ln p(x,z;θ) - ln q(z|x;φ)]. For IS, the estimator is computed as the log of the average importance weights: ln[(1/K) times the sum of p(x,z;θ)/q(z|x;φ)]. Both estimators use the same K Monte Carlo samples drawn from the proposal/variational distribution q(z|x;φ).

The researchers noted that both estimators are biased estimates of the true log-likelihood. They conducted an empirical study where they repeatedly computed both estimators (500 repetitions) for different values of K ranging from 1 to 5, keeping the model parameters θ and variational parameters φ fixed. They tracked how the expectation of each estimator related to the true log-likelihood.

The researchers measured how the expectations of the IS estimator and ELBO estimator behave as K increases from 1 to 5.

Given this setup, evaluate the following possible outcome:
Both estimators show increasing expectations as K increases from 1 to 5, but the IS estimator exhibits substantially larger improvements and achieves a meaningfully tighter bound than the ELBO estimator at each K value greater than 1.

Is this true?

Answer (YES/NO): NO